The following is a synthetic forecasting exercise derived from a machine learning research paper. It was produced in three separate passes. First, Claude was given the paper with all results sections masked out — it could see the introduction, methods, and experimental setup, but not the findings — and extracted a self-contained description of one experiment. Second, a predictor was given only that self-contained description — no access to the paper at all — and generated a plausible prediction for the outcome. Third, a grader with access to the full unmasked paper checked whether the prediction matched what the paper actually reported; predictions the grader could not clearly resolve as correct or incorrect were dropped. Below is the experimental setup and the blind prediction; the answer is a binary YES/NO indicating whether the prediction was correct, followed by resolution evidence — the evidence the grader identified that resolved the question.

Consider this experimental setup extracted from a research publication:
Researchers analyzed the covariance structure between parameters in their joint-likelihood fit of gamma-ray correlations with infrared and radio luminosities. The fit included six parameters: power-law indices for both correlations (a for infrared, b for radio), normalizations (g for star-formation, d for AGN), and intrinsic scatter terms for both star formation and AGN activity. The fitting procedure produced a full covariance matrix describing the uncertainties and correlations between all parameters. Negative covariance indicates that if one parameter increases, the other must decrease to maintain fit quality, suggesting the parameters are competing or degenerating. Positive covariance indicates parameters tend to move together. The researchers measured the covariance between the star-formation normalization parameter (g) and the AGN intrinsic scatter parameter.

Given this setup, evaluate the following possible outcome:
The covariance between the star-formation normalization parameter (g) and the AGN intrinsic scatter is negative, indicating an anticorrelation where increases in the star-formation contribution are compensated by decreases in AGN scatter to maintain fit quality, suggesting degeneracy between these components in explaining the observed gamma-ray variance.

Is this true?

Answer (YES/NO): YES